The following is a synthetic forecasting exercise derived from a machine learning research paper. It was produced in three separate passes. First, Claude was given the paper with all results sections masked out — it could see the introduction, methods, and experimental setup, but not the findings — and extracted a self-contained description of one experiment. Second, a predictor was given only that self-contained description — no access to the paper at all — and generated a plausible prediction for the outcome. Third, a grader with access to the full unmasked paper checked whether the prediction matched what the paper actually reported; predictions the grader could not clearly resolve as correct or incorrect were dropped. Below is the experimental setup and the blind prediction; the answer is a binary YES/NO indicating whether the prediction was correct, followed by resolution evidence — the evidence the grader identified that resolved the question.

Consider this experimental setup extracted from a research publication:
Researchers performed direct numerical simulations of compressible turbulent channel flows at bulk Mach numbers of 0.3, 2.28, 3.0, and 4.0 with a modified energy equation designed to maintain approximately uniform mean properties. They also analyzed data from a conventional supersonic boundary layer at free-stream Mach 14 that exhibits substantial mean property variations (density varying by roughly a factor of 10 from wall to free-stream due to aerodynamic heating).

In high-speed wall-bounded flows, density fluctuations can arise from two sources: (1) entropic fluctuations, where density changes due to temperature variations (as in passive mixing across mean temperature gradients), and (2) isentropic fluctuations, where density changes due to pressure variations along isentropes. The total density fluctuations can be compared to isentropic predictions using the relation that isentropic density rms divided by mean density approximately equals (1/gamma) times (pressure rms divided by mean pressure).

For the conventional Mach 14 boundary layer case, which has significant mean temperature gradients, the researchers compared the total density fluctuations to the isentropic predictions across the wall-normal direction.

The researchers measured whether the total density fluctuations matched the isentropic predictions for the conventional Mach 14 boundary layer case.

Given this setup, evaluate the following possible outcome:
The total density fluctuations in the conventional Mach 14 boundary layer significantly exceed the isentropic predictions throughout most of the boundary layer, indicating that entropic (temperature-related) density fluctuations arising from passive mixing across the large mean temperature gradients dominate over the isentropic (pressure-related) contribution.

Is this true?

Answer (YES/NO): YES